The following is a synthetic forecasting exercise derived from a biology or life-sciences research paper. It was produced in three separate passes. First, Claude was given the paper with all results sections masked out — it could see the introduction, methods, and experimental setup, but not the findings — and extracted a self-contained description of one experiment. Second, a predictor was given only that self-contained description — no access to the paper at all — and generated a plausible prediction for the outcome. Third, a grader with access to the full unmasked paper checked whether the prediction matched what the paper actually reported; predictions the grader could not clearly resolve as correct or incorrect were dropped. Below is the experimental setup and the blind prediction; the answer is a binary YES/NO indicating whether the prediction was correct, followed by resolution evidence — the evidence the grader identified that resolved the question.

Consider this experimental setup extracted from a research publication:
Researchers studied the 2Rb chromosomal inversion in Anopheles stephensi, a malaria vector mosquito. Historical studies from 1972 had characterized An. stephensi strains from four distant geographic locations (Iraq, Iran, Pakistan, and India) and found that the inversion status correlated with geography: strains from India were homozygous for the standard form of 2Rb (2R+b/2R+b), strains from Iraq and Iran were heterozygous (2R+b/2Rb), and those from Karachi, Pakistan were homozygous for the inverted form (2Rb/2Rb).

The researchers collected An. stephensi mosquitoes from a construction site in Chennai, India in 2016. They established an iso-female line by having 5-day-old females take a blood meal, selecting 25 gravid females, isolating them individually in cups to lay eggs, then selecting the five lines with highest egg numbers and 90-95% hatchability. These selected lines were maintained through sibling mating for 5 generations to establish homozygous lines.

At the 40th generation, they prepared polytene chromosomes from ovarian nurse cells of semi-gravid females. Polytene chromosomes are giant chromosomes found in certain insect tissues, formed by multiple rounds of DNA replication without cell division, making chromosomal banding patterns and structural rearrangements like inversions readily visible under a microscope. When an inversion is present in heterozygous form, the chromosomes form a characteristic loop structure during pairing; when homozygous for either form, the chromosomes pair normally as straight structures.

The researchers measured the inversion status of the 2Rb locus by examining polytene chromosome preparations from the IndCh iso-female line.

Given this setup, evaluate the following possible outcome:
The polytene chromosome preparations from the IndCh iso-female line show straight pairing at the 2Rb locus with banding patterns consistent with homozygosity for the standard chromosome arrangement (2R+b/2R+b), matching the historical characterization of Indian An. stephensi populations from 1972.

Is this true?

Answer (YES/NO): YES